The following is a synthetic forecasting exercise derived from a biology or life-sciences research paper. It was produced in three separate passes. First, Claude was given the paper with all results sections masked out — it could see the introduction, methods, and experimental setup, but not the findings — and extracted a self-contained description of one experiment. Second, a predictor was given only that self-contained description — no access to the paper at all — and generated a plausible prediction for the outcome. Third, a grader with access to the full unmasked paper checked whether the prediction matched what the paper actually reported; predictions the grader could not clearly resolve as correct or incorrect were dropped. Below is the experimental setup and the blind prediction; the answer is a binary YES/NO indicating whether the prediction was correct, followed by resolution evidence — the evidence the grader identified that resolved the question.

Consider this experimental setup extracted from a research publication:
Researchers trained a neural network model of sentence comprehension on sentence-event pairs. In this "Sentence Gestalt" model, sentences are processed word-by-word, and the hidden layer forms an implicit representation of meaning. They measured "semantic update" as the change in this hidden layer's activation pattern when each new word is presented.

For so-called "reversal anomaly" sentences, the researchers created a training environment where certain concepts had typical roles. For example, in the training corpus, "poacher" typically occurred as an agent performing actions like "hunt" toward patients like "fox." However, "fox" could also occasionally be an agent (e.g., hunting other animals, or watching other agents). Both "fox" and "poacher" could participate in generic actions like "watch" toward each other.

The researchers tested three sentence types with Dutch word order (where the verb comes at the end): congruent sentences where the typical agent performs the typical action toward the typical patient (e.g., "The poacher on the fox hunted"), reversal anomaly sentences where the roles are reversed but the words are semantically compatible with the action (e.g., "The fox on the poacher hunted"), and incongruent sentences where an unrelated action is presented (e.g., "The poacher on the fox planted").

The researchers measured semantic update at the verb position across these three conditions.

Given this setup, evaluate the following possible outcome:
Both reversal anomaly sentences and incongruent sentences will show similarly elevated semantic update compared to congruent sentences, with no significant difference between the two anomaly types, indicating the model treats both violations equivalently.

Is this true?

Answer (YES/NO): NO